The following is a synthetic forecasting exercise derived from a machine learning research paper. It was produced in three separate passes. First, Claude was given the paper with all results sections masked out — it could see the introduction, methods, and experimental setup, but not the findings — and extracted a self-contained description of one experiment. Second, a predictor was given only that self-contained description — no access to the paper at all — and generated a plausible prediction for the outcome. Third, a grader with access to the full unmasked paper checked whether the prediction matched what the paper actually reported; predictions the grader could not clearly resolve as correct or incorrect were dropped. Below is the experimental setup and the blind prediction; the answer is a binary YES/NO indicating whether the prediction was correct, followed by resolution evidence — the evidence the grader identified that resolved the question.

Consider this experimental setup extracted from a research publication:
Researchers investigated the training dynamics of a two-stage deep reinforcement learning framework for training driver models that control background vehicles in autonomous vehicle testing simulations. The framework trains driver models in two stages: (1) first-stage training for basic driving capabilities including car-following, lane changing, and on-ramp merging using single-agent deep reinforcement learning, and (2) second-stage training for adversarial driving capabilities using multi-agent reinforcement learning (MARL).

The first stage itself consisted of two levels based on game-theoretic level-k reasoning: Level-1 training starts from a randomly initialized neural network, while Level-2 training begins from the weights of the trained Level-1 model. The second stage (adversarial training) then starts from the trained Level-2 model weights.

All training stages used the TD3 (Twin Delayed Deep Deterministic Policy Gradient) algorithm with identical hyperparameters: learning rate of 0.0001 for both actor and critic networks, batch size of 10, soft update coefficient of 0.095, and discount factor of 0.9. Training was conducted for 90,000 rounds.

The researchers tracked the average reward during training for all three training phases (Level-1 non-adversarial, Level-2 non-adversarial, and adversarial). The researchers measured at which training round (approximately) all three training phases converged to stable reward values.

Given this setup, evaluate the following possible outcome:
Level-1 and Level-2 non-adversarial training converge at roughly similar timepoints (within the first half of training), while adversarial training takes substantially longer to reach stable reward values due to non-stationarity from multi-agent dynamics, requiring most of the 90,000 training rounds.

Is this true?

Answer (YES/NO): NO